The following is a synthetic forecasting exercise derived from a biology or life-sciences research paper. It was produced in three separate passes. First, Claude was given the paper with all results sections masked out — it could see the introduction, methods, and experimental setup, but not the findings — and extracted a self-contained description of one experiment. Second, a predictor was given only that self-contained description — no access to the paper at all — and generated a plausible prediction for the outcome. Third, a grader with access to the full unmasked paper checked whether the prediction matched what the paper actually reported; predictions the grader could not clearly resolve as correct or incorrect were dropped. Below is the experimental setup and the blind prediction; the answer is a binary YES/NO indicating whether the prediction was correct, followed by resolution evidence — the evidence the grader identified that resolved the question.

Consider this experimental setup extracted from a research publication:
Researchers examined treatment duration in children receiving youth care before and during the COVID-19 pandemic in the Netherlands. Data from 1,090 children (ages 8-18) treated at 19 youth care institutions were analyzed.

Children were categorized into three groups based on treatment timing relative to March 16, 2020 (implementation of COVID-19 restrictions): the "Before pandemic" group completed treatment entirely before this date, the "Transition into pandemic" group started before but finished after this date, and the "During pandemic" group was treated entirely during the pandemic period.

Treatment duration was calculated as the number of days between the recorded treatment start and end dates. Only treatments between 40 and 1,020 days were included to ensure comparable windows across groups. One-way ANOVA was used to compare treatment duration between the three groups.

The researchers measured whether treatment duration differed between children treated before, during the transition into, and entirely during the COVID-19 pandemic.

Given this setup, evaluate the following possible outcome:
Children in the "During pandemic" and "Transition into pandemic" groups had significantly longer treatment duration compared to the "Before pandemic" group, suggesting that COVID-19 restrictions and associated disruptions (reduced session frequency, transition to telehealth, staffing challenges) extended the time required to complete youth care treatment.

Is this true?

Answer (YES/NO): NO